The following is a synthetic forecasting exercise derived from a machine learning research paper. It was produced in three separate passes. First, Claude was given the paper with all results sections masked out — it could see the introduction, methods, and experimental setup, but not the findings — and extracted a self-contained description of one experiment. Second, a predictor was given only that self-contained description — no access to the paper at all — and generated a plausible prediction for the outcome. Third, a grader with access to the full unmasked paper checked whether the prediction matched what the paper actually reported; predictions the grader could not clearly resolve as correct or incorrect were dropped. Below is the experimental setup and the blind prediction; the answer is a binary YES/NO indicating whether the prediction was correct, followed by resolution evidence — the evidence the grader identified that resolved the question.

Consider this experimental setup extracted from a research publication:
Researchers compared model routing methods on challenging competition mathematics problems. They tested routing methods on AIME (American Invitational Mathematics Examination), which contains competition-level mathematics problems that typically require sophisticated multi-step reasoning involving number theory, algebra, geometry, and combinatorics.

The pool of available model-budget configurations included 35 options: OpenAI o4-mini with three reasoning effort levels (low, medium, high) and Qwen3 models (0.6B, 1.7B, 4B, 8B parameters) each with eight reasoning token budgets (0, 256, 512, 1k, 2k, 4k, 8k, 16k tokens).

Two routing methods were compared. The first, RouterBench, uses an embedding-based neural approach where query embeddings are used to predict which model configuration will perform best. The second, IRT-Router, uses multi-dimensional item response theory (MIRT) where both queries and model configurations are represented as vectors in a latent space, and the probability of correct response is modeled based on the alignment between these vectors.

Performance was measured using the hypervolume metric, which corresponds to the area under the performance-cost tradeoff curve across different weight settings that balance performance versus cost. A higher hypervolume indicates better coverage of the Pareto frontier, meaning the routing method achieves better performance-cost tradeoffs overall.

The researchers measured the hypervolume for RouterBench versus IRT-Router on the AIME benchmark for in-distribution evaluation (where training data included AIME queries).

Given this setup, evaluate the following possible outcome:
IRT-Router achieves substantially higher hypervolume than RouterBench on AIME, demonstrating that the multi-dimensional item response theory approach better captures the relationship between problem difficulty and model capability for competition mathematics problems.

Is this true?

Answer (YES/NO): NO